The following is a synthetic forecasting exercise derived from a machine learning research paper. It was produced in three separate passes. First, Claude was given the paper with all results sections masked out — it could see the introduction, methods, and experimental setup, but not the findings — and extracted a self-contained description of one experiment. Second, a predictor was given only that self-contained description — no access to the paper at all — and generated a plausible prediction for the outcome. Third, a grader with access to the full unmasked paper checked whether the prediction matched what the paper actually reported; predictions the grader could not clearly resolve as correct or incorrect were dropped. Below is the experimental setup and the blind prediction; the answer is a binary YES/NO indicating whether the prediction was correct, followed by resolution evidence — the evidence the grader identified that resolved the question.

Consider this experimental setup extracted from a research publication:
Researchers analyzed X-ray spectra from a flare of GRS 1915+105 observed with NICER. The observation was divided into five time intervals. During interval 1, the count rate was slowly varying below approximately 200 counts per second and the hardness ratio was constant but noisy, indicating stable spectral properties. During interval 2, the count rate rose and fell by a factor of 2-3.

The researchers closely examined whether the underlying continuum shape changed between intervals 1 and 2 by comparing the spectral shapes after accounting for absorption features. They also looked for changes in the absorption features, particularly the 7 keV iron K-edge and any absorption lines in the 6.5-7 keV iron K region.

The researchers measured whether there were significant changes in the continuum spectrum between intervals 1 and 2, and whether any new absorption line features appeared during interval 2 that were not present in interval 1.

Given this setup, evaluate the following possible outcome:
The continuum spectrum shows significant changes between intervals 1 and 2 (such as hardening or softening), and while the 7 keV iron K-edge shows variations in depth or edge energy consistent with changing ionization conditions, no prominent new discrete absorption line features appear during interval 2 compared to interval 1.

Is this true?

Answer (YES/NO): NO